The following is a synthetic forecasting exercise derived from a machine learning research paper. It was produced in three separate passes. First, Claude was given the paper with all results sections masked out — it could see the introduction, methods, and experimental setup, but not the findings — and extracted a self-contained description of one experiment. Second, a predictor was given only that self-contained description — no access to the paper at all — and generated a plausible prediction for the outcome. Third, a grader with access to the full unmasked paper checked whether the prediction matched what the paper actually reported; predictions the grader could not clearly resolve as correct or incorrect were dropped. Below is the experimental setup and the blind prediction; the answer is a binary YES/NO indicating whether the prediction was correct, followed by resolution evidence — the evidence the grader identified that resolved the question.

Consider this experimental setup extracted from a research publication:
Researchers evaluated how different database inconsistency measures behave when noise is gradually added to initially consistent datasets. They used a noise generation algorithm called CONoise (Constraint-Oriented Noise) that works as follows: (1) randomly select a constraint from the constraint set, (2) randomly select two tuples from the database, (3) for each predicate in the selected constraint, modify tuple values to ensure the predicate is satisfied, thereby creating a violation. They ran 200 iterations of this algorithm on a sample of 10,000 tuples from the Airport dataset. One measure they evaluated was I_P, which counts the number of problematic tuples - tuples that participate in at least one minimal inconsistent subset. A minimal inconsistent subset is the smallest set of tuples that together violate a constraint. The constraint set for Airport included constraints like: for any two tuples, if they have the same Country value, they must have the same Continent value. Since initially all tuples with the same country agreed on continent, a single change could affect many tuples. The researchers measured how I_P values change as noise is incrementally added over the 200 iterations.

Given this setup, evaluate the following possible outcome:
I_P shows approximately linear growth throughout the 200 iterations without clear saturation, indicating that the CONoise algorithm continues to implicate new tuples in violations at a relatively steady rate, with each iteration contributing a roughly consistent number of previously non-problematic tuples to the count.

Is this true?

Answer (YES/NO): NO